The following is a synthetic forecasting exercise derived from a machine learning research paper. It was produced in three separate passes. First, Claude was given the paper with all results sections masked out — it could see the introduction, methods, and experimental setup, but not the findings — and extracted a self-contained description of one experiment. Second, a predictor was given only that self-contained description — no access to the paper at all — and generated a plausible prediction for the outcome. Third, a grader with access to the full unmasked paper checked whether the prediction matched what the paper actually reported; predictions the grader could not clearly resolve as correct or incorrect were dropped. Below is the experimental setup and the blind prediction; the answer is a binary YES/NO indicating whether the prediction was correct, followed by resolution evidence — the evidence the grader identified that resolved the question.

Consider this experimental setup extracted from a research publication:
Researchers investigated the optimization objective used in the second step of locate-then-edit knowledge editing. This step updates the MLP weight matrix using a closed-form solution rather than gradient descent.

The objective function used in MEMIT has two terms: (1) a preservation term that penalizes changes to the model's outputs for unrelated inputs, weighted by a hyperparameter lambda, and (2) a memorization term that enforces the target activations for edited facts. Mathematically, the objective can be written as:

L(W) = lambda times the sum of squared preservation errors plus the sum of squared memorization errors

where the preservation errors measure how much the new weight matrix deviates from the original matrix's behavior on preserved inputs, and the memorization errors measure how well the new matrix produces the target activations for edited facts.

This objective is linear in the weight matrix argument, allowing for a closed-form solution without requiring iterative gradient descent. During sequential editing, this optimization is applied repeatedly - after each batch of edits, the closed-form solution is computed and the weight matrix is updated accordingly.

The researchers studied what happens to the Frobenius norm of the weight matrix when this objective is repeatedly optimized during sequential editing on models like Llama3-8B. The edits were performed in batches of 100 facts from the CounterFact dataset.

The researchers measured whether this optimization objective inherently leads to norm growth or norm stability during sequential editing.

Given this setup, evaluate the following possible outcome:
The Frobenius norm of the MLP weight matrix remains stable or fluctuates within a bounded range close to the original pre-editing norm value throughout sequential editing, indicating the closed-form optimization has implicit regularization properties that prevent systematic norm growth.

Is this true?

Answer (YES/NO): NO